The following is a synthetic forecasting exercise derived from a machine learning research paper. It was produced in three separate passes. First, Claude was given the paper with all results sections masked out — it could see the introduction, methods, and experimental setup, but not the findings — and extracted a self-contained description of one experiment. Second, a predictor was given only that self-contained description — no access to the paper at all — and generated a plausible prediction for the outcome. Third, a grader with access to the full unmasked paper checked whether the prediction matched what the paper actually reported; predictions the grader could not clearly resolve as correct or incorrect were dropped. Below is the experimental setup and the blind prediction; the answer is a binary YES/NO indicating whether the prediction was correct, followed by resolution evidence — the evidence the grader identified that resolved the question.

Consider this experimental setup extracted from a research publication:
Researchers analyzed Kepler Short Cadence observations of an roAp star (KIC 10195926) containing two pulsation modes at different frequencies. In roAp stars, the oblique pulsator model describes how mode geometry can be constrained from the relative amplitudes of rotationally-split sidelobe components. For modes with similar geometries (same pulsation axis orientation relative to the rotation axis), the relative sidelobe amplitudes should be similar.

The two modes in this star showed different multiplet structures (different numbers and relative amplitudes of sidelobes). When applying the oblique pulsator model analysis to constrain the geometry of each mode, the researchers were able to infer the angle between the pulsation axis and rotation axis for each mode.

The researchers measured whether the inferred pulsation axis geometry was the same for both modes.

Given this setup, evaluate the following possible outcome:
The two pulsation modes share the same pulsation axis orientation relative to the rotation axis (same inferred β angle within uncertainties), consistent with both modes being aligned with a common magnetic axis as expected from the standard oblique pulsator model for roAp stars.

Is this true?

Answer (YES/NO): NO